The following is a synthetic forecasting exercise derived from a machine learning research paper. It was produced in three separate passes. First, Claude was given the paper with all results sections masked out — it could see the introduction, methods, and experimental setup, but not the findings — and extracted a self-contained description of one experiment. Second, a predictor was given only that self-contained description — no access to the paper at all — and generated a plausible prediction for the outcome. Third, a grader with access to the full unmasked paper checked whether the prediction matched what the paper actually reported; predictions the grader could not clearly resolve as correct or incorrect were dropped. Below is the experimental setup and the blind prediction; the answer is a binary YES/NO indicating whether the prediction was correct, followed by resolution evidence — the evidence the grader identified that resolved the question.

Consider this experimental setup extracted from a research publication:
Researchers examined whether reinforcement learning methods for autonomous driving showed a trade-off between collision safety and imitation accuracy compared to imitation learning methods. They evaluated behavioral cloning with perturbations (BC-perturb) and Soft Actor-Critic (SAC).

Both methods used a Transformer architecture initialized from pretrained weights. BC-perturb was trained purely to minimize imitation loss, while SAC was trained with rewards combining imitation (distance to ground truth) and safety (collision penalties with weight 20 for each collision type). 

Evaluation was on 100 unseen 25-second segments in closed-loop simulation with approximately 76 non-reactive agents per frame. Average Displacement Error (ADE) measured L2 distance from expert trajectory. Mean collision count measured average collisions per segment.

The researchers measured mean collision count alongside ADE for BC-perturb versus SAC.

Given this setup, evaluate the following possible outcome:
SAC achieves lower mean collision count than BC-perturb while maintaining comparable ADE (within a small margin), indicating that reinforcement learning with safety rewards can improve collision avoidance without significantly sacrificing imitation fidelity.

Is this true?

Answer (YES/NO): NO